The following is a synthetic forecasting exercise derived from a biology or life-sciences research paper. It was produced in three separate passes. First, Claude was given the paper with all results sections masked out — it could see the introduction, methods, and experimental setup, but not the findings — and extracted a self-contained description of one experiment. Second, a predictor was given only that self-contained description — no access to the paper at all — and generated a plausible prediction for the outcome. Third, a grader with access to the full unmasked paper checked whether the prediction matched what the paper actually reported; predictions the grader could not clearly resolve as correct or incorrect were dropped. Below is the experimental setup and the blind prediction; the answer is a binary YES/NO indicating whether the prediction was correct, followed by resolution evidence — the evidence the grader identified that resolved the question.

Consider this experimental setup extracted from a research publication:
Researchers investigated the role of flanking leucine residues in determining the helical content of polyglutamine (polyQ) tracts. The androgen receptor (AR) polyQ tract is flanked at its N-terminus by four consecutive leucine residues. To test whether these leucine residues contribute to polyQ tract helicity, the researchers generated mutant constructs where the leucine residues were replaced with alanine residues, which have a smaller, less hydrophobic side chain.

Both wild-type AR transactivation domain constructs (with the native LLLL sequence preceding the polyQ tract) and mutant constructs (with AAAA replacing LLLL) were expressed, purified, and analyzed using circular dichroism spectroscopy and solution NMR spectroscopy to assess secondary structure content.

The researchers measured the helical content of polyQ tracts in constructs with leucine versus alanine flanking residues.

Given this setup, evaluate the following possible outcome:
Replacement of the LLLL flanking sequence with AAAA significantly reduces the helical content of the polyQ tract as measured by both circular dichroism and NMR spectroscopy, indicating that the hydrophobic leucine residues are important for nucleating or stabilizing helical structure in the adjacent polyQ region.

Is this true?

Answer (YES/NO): YES